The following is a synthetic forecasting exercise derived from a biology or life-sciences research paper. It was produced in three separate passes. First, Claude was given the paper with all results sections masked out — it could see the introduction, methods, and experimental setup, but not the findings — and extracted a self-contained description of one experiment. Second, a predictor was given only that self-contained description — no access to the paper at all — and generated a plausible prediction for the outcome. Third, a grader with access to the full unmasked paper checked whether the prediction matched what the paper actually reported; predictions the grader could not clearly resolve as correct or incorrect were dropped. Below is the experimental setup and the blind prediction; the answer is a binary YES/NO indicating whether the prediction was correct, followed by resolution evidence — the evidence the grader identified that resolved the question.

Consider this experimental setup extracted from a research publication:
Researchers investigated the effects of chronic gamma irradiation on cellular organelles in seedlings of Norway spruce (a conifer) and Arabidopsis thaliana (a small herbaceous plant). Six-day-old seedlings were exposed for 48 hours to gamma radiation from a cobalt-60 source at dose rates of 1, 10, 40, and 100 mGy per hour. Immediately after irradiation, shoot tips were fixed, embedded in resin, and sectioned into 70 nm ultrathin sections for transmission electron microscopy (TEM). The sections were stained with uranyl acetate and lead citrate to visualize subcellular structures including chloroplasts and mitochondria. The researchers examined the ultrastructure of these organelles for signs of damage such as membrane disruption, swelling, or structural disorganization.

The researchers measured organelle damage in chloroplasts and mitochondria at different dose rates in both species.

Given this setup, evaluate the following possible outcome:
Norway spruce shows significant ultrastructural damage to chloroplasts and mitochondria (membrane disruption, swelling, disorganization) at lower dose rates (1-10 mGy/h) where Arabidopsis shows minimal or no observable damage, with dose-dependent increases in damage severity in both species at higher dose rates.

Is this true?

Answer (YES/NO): NO